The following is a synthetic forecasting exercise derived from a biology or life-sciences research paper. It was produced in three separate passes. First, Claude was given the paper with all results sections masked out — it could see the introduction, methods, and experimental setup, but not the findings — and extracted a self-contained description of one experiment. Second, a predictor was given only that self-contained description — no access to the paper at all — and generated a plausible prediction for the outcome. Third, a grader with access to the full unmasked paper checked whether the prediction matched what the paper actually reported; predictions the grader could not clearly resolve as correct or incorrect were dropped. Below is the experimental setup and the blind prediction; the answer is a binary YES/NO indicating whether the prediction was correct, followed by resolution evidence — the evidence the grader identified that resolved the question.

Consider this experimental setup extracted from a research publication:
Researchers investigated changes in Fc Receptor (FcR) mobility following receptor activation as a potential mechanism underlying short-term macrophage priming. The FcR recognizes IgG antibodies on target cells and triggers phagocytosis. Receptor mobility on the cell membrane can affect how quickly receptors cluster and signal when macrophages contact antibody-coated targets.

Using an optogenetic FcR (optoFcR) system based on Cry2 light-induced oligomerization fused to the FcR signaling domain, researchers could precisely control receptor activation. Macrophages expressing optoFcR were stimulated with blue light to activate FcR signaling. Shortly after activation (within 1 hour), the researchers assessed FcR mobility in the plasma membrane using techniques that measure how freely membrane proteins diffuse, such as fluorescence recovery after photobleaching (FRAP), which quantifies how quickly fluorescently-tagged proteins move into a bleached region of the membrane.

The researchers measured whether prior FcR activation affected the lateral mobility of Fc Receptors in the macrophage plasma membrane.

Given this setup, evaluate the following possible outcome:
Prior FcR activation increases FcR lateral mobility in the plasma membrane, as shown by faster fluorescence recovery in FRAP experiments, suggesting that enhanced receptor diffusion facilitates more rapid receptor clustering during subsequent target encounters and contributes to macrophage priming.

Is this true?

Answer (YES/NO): NO